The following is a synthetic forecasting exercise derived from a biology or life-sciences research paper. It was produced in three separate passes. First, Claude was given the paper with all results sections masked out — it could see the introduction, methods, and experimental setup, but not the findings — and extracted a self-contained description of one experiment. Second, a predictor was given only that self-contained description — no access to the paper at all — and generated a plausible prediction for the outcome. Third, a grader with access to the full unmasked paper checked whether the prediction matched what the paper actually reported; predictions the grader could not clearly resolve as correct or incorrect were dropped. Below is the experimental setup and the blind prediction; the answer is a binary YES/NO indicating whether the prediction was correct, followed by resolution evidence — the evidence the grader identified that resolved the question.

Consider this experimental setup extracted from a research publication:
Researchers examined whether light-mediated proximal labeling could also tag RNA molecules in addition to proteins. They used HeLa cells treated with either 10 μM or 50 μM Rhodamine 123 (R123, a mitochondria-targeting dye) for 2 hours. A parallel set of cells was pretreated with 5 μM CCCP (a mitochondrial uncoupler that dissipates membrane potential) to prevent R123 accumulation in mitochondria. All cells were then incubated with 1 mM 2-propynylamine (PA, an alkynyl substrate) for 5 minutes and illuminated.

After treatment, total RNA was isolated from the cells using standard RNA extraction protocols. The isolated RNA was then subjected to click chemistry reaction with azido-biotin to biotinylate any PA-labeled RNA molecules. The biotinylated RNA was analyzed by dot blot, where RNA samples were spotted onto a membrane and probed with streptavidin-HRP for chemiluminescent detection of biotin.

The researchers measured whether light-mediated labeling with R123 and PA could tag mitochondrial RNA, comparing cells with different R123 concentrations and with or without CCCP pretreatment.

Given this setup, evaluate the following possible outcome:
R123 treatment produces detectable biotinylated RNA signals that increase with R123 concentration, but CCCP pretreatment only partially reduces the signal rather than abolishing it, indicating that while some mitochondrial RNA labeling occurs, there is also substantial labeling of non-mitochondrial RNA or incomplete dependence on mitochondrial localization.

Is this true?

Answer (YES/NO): NO